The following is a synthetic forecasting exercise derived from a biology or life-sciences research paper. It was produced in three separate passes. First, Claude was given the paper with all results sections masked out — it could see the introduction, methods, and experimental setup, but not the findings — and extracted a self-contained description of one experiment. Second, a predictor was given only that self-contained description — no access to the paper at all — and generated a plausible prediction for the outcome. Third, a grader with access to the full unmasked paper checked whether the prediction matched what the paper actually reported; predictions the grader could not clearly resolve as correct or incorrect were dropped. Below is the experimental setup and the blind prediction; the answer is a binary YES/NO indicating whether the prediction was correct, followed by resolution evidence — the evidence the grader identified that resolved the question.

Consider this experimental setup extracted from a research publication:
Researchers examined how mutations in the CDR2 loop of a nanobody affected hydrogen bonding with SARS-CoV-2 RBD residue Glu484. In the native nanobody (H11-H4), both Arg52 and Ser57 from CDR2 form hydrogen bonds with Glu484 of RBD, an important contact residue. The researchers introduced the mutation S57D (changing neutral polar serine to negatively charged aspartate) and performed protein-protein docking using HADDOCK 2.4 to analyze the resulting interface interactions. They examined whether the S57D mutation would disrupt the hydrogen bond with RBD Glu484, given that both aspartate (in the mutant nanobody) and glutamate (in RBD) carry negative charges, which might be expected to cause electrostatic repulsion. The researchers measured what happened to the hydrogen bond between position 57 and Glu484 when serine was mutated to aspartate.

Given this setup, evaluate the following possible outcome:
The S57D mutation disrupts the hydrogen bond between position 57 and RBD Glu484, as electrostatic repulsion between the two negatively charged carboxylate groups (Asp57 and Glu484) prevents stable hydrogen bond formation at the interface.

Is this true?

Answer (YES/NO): NO